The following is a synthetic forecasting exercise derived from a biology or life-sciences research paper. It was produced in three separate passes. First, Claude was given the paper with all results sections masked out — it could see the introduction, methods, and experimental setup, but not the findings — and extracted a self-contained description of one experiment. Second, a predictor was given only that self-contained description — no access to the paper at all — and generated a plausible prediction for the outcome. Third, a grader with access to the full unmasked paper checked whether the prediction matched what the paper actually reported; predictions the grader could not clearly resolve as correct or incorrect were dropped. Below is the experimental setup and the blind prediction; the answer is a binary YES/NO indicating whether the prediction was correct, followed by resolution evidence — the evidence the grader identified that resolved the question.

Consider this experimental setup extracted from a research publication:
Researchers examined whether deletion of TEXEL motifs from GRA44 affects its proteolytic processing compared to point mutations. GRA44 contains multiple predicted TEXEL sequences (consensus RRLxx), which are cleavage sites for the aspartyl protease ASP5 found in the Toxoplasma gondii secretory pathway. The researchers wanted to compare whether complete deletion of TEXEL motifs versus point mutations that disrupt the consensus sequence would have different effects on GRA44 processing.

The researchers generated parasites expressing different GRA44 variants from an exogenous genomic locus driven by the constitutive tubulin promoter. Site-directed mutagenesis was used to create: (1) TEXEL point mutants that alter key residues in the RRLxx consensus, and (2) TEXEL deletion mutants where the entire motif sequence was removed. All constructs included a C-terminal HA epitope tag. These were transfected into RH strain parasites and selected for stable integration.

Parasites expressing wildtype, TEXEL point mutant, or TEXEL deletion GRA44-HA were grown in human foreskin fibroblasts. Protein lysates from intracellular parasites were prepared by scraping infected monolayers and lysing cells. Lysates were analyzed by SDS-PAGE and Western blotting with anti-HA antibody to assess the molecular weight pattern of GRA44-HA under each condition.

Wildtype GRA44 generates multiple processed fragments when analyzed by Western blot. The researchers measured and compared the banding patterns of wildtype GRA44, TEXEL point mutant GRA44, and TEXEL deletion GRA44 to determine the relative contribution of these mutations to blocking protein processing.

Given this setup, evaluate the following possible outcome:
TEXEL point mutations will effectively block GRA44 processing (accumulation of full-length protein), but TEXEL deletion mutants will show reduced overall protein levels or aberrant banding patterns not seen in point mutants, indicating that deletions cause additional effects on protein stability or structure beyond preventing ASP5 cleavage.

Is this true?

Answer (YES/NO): NO